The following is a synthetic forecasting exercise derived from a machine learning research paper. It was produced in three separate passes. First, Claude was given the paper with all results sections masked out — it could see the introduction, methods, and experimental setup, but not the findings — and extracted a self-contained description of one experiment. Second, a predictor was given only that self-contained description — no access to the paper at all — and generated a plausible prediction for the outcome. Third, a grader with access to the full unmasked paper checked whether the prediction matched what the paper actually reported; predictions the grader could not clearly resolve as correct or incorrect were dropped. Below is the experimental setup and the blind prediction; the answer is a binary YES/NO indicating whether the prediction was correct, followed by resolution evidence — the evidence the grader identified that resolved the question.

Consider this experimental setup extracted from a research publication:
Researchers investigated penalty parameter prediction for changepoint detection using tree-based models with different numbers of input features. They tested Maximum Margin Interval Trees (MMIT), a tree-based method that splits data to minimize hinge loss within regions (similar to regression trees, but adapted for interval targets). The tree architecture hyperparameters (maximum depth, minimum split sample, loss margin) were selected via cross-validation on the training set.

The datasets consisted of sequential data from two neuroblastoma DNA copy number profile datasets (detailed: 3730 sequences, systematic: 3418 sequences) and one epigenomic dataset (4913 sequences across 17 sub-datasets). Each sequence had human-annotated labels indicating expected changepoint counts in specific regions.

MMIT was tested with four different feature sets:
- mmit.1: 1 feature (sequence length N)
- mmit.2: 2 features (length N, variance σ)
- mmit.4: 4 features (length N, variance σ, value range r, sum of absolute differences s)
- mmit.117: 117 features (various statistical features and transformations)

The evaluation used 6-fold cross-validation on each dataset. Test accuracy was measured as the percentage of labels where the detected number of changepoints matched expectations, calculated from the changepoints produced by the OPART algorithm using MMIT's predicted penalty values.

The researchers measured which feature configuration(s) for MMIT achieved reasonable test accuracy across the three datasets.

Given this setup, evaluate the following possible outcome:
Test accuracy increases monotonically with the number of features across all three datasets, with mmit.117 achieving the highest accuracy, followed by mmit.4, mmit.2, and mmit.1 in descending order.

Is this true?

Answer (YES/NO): NO